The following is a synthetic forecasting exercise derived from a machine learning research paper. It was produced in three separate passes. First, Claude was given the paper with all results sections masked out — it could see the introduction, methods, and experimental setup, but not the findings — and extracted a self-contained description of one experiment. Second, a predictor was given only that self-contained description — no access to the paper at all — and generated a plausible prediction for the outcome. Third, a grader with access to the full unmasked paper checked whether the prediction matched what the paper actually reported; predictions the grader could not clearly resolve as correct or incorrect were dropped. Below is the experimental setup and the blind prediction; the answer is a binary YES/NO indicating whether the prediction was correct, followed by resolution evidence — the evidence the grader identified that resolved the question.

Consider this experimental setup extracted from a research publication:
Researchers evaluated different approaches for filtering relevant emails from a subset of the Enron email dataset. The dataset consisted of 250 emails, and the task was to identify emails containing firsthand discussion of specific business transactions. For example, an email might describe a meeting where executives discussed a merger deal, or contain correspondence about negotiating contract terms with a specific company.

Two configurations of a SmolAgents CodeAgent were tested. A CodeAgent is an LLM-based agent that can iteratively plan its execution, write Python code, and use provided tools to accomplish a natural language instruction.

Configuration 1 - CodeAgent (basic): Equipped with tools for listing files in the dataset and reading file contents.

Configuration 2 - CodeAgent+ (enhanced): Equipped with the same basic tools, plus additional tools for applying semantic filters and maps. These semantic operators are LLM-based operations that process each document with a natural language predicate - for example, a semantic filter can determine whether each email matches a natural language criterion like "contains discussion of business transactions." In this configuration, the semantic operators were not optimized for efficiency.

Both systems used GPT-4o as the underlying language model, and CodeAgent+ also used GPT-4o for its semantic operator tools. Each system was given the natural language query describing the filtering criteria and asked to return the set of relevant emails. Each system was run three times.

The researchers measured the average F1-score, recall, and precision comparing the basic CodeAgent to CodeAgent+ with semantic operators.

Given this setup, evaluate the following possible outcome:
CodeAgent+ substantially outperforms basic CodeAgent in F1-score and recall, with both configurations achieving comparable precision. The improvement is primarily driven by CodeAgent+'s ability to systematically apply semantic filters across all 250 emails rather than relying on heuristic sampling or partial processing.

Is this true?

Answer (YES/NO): NO